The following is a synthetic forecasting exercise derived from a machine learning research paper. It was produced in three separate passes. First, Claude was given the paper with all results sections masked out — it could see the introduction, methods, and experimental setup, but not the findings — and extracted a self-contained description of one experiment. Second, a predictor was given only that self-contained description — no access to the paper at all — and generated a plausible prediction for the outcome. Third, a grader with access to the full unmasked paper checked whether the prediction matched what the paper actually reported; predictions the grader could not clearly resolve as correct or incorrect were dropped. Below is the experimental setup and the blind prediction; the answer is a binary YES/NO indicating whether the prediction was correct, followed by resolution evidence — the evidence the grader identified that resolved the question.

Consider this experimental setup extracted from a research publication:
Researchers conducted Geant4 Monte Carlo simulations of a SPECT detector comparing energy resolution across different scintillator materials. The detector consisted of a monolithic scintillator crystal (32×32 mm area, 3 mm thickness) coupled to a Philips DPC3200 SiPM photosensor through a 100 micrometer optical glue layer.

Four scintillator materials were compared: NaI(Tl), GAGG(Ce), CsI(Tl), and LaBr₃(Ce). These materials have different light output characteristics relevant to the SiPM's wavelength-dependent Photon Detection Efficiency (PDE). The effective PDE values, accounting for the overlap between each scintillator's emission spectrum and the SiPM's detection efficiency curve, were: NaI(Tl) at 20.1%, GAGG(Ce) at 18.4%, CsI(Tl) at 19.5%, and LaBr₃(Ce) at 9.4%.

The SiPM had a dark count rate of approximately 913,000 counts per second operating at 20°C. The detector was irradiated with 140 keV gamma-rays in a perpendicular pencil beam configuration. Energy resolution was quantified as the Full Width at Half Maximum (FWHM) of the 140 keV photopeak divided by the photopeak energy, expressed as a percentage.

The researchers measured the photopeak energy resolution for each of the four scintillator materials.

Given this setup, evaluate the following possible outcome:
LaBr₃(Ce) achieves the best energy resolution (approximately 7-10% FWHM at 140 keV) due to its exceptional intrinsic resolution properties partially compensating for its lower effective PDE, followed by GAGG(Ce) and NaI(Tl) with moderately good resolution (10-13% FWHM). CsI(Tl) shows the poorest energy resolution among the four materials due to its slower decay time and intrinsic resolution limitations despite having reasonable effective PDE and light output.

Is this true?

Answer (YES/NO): NO